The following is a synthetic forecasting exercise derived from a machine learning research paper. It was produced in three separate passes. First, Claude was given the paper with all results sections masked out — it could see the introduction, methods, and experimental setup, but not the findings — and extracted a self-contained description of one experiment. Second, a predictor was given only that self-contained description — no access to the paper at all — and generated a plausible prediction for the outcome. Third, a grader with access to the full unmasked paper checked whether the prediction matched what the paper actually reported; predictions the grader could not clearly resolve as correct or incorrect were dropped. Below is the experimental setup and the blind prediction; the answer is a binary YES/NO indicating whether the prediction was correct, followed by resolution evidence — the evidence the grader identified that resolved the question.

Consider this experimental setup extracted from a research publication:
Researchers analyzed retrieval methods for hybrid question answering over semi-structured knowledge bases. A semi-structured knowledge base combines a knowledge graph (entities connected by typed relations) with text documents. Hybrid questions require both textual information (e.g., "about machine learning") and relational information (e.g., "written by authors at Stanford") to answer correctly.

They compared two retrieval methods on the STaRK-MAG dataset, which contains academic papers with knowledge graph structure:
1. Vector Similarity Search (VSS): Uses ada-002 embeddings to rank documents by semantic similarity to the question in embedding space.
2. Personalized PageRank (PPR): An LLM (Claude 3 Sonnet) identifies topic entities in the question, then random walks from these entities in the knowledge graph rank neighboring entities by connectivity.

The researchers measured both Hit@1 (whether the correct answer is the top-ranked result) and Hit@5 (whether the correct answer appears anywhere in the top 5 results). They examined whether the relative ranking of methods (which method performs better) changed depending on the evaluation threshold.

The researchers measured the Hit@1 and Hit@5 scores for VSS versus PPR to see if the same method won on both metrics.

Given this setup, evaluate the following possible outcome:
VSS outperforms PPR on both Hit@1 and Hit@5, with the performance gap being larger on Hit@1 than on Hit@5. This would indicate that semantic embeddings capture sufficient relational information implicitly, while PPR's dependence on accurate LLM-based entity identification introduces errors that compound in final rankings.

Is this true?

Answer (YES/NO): NO